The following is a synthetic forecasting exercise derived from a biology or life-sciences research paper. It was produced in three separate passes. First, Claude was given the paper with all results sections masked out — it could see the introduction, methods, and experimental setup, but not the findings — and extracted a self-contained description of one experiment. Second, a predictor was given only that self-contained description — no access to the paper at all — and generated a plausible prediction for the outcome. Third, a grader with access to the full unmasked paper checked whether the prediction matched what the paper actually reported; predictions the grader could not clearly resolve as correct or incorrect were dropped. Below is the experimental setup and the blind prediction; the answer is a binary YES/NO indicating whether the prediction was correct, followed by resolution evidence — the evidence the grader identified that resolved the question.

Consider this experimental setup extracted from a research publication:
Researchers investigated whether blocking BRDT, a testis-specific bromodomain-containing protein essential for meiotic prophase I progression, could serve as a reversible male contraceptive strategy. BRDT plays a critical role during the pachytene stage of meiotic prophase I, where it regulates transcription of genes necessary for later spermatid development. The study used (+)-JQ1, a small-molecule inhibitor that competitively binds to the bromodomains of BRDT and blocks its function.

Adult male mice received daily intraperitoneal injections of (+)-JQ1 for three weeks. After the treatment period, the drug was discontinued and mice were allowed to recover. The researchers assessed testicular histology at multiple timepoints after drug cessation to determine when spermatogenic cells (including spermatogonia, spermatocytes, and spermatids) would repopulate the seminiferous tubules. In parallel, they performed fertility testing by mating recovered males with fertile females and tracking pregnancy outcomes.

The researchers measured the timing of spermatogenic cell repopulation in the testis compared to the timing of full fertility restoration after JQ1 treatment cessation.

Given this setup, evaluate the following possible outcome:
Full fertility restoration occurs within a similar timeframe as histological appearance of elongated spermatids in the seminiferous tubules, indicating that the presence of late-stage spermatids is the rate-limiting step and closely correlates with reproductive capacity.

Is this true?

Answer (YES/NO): NO